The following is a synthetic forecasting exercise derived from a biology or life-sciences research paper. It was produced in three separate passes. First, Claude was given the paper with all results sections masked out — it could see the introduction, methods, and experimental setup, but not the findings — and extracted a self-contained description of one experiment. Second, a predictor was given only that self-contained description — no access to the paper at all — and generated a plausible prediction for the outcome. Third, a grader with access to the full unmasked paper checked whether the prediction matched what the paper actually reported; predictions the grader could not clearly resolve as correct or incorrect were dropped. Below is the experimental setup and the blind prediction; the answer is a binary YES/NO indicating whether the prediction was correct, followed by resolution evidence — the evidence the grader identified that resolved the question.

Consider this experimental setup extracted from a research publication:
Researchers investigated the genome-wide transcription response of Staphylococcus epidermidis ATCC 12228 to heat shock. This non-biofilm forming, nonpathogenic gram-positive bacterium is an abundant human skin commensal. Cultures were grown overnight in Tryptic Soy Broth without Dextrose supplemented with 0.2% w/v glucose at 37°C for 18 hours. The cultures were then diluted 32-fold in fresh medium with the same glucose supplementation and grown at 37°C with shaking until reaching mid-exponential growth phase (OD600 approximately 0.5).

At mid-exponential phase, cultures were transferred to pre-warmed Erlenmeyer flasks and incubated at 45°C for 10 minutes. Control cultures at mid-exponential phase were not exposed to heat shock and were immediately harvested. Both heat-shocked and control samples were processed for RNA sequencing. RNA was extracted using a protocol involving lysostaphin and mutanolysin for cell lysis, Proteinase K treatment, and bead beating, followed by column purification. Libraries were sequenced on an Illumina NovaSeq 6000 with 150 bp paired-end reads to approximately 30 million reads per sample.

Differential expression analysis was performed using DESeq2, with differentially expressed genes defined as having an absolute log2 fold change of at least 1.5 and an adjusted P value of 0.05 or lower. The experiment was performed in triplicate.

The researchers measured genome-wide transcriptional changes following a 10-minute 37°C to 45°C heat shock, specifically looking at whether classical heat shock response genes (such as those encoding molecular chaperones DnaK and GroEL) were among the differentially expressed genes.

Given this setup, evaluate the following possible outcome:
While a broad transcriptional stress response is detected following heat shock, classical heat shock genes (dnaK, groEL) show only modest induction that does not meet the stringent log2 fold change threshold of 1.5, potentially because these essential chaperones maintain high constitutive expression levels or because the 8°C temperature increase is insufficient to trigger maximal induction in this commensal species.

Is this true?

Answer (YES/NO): NO